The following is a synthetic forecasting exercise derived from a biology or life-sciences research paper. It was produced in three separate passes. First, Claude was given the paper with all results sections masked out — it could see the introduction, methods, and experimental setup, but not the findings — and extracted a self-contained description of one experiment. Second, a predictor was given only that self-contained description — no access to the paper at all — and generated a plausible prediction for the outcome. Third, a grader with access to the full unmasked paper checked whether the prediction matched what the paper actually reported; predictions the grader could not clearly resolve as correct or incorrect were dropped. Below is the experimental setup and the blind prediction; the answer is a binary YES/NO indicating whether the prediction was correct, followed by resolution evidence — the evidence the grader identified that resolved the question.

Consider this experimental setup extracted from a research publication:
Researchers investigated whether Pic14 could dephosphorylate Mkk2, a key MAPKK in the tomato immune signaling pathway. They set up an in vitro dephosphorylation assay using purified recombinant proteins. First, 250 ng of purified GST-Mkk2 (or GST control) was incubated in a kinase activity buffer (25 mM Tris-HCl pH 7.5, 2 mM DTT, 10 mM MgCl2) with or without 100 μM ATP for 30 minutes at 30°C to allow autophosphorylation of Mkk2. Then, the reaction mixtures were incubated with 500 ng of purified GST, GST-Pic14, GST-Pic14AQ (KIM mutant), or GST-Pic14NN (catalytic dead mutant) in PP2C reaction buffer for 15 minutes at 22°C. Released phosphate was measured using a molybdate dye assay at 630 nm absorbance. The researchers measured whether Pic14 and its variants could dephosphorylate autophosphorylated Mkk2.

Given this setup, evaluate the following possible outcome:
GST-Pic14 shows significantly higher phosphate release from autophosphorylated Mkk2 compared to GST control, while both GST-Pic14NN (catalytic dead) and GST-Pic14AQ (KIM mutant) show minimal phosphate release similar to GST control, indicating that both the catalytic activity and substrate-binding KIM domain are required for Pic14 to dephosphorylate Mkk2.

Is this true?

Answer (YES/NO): YES